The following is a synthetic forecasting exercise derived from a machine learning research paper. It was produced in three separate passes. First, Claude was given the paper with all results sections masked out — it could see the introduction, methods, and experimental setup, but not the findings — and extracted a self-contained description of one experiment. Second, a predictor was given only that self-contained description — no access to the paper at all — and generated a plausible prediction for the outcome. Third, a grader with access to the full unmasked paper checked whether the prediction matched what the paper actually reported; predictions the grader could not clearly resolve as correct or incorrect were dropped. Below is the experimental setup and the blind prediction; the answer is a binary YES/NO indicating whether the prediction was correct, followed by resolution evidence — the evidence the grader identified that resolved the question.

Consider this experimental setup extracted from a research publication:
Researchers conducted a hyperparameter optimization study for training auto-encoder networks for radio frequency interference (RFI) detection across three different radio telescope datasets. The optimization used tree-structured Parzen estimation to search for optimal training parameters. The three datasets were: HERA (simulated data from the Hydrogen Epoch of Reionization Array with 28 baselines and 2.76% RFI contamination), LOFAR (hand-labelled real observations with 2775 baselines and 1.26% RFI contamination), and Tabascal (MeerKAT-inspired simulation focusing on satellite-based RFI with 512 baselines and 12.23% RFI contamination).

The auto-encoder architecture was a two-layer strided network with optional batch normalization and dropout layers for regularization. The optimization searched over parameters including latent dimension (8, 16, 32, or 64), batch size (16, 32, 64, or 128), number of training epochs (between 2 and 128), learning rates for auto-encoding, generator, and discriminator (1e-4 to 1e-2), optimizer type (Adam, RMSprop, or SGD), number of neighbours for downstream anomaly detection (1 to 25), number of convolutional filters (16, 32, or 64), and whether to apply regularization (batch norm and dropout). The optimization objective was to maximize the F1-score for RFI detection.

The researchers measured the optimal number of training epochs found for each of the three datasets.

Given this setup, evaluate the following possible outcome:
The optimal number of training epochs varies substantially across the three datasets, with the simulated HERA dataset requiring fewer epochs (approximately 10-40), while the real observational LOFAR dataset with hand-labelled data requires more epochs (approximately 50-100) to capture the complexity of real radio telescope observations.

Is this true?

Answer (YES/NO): YES